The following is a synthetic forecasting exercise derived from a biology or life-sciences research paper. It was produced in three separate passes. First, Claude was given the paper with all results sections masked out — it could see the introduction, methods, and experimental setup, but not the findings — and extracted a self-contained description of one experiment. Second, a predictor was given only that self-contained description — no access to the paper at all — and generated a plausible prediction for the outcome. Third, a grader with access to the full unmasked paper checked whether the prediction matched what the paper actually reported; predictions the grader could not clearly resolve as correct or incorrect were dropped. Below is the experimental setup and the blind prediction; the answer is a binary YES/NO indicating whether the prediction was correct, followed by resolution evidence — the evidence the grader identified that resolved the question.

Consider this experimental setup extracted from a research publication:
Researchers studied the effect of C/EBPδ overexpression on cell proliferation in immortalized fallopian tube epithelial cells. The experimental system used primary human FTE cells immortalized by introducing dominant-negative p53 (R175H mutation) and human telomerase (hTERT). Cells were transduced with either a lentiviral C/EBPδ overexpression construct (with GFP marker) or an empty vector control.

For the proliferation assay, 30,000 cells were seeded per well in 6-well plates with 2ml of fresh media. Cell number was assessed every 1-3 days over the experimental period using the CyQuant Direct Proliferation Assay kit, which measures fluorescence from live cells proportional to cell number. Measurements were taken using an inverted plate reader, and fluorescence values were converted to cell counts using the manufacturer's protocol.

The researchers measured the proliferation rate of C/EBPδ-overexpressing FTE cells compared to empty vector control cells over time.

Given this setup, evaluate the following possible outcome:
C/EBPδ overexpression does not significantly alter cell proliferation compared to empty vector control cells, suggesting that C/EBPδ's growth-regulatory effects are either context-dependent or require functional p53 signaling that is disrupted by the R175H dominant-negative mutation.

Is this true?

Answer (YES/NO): NO